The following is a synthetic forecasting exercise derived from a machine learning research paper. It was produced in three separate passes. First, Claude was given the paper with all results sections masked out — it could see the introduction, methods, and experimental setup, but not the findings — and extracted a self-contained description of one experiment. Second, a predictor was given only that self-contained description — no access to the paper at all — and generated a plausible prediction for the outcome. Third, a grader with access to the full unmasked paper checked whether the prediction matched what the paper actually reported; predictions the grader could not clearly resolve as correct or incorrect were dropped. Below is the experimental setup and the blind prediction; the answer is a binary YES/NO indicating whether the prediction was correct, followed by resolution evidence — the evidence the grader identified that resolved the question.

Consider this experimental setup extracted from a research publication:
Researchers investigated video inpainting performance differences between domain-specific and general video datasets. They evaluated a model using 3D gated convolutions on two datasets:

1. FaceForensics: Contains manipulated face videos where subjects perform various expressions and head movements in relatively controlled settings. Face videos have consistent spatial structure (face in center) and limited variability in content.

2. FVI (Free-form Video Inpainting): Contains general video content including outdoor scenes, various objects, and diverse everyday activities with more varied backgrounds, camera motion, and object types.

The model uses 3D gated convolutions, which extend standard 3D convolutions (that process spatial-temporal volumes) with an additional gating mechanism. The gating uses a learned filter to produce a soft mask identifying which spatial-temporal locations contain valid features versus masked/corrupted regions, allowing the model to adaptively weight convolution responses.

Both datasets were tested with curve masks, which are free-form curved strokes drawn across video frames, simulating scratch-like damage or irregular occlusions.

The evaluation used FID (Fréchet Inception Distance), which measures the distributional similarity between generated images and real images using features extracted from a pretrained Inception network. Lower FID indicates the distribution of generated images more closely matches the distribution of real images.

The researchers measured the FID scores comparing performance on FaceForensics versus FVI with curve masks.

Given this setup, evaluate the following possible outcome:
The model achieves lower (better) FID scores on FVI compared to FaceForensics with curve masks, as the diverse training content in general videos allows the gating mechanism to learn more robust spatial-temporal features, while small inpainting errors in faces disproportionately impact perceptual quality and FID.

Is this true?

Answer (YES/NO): NO